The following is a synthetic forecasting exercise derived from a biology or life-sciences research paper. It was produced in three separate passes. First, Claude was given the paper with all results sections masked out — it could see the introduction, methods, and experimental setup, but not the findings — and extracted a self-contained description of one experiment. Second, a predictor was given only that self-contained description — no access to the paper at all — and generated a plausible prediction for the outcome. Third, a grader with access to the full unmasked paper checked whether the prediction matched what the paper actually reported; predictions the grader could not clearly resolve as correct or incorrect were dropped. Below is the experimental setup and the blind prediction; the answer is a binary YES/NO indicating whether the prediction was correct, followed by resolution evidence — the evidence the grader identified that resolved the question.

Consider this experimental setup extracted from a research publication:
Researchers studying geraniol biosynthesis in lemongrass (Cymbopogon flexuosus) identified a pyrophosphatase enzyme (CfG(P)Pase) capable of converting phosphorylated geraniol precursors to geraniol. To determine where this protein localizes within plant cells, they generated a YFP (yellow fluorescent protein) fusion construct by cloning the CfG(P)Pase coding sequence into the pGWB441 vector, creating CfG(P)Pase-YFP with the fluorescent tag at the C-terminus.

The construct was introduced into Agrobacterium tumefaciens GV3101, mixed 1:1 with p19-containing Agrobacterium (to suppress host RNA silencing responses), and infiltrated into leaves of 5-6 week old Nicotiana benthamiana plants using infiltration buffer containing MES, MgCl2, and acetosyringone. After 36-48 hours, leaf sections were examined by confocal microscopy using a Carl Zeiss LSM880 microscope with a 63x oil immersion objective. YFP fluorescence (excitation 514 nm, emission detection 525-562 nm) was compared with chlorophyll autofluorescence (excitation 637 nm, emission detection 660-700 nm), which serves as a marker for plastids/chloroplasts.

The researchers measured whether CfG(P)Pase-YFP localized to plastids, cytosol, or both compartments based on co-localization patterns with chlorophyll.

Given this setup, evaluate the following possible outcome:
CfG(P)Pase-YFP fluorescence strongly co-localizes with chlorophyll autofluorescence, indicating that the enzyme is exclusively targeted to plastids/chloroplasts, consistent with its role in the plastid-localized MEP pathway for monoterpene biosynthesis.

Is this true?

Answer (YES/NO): NO